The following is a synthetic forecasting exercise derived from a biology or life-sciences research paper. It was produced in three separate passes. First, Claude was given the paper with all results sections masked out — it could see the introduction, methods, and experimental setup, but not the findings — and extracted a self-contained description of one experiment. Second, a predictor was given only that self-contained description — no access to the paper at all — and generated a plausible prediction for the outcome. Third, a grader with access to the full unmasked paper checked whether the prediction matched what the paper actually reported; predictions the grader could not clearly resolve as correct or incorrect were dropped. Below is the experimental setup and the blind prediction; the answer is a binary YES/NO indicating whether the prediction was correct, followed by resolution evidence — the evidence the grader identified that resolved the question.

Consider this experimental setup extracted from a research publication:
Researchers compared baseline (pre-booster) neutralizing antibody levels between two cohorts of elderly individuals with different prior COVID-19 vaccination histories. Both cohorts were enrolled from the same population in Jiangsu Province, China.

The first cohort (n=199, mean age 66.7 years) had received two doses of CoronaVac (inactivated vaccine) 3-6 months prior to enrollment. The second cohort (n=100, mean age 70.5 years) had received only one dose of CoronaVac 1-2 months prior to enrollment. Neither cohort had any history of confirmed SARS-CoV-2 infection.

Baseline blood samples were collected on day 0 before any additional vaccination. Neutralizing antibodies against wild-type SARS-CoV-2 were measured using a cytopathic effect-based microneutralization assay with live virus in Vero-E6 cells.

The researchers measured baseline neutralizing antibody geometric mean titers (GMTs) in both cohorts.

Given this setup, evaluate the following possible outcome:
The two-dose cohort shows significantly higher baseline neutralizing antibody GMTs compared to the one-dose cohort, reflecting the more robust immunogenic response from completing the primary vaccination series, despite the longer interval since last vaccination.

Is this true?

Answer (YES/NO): NO